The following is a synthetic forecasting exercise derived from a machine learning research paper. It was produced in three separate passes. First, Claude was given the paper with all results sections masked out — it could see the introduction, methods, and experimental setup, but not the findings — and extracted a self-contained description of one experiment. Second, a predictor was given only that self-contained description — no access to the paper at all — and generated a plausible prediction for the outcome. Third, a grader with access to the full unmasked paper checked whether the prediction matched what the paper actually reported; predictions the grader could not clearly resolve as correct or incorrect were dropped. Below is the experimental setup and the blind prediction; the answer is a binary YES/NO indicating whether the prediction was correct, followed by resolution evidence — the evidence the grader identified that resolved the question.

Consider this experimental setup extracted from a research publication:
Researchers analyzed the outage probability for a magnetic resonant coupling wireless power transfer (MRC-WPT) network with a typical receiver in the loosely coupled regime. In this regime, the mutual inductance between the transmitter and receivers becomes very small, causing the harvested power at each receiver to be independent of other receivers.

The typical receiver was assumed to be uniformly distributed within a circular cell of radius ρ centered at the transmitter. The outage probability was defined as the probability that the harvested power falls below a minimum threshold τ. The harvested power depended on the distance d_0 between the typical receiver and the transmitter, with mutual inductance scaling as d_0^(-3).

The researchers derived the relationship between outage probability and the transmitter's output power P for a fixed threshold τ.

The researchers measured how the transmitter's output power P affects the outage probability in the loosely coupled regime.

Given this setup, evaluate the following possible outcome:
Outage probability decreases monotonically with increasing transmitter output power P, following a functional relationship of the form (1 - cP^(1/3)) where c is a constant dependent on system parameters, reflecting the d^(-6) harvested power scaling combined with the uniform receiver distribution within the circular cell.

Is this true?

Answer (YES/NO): YES